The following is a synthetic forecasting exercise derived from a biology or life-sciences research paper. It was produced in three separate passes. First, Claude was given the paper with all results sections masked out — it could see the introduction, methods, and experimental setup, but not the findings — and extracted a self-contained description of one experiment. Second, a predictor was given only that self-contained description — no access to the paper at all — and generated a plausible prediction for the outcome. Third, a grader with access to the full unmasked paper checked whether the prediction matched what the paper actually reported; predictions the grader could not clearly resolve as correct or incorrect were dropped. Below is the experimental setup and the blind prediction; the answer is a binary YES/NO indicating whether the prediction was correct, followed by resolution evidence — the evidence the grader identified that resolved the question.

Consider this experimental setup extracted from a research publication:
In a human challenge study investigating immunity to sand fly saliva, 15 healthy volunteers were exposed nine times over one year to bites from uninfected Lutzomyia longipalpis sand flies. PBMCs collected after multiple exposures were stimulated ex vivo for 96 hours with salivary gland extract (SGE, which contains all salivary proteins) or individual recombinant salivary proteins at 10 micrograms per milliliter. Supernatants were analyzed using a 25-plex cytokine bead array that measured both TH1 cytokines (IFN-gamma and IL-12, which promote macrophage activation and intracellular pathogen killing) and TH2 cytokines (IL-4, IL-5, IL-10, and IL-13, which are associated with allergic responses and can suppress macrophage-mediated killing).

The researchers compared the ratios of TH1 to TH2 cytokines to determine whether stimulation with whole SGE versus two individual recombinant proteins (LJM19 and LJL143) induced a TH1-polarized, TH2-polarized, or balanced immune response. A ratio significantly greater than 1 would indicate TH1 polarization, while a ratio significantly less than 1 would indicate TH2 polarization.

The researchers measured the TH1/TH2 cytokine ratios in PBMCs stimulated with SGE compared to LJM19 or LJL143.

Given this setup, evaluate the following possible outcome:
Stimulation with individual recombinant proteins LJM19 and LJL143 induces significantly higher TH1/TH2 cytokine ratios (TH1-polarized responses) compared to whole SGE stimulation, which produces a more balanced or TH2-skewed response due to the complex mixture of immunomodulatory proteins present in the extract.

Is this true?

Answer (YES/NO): YES